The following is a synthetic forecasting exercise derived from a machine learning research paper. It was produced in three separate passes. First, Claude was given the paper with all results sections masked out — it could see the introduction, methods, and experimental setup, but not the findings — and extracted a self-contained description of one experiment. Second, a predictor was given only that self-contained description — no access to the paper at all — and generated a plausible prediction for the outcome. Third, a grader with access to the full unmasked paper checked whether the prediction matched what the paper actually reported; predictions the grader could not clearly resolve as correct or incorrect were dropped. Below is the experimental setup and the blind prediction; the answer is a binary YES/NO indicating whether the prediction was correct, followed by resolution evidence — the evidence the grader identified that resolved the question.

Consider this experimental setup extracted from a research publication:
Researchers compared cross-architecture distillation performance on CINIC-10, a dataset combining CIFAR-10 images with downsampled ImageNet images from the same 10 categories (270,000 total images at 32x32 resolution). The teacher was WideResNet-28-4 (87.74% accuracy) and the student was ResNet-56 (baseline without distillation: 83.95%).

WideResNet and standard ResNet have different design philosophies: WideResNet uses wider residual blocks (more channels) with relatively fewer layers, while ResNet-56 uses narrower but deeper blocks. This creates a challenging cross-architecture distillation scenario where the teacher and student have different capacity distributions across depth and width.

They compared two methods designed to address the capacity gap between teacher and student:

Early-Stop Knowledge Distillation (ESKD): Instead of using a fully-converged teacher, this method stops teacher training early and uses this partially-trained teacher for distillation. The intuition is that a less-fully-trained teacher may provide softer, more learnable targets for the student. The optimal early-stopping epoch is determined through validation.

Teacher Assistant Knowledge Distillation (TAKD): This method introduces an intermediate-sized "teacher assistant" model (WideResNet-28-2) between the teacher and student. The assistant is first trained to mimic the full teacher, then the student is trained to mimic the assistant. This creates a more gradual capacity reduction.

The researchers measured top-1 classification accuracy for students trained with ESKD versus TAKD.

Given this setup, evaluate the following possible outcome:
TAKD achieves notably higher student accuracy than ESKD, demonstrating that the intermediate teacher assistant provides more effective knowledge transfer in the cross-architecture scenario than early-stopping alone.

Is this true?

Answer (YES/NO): NO